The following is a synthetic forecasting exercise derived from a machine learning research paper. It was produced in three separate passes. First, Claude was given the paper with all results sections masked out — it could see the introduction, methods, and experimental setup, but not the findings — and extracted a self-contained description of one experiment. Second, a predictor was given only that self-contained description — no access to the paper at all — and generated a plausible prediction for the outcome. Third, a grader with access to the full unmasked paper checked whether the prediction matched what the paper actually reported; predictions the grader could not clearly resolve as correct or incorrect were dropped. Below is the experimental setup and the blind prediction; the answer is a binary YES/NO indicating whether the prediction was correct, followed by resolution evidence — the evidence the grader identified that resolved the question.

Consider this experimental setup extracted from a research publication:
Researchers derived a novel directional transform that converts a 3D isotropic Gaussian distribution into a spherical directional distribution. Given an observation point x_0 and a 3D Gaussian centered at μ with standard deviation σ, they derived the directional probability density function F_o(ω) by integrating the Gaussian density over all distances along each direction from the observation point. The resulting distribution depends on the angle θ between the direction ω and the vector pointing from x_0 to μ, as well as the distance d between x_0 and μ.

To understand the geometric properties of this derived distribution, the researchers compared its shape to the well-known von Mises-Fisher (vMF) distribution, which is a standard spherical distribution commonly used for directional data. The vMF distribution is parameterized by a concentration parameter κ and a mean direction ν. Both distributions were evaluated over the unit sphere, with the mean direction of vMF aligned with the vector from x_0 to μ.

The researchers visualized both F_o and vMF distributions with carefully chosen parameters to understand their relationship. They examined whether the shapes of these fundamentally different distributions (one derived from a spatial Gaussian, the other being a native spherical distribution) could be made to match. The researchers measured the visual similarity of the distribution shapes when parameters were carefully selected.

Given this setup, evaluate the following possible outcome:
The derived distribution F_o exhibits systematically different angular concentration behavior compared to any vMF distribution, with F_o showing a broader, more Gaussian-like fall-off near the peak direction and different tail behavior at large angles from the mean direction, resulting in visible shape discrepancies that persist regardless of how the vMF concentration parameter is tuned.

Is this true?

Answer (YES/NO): NO